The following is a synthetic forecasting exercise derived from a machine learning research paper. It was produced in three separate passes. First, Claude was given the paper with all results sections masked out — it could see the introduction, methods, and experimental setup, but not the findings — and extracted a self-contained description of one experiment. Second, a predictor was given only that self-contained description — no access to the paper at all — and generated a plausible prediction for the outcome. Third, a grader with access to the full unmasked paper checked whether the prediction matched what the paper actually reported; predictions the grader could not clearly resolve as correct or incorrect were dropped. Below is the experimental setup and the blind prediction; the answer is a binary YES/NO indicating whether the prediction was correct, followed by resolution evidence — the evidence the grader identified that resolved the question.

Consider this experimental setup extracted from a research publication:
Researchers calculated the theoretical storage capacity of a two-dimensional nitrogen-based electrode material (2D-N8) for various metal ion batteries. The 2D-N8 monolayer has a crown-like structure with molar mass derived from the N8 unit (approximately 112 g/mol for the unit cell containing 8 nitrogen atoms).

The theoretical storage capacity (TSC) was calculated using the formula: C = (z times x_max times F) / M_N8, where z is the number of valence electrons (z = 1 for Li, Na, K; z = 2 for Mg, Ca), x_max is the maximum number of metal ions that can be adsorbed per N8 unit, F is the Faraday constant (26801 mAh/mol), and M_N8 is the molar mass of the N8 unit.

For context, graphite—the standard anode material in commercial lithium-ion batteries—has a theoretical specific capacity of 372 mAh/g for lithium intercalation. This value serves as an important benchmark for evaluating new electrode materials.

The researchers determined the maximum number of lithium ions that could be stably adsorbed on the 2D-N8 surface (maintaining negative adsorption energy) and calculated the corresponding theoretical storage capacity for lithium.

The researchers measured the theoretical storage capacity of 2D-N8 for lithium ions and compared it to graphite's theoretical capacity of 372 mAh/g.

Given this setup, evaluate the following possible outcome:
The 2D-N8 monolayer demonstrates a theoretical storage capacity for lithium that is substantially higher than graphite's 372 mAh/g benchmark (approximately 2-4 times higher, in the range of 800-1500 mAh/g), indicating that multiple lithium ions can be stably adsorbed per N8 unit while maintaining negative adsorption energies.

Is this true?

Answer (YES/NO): YES